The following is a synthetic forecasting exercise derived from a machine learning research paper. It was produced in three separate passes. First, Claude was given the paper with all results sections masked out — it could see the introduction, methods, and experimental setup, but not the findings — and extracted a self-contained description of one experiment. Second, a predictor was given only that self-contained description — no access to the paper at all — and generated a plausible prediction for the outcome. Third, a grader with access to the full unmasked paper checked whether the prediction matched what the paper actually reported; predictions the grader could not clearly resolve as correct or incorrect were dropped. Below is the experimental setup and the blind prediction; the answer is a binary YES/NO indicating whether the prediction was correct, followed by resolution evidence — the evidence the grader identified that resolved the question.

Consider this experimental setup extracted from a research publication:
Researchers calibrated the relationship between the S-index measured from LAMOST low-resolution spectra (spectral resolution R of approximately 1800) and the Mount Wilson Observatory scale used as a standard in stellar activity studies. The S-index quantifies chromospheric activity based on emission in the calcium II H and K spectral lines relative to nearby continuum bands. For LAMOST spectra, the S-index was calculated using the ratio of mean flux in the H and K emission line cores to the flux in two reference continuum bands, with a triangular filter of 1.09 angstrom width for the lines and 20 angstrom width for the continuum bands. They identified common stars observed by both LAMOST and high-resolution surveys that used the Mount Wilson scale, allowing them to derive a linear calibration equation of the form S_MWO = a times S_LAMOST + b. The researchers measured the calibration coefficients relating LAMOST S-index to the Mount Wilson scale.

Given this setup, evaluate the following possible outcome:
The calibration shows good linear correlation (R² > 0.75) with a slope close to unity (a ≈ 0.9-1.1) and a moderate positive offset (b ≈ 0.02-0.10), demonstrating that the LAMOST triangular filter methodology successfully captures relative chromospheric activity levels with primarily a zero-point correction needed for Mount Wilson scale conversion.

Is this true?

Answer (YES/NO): NO